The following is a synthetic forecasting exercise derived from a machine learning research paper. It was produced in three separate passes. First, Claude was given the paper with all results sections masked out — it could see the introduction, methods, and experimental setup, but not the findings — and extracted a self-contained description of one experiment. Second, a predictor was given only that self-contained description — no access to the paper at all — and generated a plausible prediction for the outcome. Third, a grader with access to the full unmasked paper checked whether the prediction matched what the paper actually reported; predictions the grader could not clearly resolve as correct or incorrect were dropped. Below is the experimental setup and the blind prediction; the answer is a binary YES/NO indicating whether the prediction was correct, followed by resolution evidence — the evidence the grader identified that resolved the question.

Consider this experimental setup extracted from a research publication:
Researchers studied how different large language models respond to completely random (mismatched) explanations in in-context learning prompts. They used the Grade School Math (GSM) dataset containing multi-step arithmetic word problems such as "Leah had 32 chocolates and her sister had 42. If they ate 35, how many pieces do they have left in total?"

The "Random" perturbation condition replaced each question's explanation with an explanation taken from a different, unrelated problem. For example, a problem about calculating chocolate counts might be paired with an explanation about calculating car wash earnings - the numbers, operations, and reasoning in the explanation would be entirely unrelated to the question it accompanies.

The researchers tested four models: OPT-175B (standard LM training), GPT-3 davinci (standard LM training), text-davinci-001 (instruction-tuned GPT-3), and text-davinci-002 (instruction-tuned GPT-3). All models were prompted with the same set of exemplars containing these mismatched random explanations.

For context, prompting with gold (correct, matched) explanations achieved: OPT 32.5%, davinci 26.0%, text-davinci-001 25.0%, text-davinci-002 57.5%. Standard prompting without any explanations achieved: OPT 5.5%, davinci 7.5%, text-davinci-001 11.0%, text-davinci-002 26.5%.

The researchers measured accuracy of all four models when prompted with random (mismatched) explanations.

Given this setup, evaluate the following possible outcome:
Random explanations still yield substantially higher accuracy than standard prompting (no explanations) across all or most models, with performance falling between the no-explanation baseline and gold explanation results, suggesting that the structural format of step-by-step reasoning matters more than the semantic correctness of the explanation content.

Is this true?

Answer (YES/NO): NO